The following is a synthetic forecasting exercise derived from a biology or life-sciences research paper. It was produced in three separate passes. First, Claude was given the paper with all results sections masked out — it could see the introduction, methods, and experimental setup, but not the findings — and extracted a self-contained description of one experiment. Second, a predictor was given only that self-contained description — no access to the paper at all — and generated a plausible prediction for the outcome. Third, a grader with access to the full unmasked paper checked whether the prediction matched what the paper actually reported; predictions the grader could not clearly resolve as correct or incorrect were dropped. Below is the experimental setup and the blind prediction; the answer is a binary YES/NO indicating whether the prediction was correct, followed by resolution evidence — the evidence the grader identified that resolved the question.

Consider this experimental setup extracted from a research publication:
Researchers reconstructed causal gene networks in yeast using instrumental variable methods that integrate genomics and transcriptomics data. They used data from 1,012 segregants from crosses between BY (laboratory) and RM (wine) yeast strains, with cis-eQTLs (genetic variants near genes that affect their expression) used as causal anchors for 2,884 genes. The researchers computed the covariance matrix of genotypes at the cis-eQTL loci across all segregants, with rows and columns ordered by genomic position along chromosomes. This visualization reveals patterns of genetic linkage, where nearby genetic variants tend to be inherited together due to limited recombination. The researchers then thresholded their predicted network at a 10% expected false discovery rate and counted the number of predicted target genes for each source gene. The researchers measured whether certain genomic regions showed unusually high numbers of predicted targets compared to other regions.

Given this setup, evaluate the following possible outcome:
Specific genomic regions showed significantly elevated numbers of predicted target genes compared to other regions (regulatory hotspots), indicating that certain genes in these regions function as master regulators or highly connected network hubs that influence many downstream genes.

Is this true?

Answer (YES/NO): YES